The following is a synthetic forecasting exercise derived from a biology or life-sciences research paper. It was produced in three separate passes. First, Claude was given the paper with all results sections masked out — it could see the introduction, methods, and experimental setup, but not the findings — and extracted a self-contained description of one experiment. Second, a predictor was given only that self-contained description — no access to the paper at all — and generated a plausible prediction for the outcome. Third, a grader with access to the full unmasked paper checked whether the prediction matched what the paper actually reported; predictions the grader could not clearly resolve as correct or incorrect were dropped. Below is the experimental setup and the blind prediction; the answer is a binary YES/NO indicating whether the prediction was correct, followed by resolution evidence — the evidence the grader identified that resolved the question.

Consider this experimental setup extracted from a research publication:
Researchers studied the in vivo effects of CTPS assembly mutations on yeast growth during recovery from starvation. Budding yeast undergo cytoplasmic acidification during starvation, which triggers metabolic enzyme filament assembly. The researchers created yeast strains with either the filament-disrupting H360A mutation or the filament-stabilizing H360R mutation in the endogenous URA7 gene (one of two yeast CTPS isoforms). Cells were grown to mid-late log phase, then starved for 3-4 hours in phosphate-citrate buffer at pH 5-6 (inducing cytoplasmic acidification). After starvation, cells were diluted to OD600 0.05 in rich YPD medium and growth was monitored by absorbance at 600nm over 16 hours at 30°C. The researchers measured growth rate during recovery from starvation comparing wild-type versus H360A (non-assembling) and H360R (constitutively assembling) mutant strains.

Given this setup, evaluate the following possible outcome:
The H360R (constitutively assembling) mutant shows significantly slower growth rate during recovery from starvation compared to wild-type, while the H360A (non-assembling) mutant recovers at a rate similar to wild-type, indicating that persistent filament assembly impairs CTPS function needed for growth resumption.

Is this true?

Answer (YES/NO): YES